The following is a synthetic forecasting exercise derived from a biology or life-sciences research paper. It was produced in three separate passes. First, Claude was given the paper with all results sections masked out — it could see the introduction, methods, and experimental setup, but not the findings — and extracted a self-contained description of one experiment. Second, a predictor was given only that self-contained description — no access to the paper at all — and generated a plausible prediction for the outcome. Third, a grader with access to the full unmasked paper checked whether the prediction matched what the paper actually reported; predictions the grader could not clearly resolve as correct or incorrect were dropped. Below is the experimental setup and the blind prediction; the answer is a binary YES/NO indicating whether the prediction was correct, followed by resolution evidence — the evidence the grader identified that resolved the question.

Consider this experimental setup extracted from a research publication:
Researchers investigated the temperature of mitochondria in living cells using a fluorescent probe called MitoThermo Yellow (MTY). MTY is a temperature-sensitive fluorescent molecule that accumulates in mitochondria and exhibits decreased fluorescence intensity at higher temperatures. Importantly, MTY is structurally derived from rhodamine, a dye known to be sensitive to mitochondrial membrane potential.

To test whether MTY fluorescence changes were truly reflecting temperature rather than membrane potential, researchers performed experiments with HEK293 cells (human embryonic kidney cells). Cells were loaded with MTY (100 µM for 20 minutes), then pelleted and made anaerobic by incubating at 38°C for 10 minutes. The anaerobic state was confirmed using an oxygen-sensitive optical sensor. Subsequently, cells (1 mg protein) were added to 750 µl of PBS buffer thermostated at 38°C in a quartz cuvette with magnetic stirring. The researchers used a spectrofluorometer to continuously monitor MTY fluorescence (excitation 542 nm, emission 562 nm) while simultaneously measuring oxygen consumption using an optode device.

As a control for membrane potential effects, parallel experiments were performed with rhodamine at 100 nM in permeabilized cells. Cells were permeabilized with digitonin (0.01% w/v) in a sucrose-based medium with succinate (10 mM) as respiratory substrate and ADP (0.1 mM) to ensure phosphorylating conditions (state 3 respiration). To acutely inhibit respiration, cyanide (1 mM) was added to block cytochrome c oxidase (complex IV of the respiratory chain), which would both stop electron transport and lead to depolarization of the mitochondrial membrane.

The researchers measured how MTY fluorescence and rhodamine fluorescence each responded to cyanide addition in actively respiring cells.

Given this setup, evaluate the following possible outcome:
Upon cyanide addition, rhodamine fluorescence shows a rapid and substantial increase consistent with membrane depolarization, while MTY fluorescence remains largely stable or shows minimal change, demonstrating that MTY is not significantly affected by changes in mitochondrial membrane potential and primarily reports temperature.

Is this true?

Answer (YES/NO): NO